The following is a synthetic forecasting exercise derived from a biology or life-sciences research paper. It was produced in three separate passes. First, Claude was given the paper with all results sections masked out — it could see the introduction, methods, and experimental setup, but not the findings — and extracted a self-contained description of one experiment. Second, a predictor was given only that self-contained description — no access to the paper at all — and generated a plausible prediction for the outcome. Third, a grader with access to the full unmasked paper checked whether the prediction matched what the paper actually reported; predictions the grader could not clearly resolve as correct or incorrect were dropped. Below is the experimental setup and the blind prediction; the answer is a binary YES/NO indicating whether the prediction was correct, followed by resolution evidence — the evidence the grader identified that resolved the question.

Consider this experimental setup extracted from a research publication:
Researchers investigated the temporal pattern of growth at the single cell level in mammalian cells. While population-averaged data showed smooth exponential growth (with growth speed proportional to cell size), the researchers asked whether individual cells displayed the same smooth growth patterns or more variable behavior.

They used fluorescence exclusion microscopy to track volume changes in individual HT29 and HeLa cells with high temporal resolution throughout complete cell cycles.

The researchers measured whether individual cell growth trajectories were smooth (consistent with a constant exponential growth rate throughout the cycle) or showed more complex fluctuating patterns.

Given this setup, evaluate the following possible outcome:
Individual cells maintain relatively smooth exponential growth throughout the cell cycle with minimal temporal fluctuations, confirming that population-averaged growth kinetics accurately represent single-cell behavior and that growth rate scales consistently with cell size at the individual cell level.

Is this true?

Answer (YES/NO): NO